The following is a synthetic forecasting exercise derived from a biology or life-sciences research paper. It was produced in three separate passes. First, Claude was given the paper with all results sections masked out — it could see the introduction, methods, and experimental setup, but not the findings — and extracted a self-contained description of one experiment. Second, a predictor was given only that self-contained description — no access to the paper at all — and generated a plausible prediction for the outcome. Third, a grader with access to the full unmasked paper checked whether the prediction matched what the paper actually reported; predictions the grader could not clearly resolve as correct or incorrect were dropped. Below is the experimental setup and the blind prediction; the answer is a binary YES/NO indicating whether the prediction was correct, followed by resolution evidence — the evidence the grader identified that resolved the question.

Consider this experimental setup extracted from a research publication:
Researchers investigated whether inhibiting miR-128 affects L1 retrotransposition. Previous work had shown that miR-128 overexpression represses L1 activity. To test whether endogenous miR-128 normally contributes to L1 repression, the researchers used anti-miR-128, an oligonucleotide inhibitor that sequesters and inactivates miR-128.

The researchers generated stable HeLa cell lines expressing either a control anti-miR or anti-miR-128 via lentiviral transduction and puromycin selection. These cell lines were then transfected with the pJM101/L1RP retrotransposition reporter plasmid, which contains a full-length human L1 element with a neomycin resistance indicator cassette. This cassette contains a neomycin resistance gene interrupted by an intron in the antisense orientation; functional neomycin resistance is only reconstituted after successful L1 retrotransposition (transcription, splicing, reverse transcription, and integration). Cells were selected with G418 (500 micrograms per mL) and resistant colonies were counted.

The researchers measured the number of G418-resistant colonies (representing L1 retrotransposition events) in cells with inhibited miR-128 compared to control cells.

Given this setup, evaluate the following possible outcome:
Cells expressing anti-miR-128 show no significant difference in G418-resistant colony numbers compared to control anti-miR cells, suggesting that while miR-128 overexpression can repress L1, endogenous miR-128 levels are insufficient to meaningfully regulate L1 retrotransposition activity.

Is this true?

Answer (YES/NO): NO